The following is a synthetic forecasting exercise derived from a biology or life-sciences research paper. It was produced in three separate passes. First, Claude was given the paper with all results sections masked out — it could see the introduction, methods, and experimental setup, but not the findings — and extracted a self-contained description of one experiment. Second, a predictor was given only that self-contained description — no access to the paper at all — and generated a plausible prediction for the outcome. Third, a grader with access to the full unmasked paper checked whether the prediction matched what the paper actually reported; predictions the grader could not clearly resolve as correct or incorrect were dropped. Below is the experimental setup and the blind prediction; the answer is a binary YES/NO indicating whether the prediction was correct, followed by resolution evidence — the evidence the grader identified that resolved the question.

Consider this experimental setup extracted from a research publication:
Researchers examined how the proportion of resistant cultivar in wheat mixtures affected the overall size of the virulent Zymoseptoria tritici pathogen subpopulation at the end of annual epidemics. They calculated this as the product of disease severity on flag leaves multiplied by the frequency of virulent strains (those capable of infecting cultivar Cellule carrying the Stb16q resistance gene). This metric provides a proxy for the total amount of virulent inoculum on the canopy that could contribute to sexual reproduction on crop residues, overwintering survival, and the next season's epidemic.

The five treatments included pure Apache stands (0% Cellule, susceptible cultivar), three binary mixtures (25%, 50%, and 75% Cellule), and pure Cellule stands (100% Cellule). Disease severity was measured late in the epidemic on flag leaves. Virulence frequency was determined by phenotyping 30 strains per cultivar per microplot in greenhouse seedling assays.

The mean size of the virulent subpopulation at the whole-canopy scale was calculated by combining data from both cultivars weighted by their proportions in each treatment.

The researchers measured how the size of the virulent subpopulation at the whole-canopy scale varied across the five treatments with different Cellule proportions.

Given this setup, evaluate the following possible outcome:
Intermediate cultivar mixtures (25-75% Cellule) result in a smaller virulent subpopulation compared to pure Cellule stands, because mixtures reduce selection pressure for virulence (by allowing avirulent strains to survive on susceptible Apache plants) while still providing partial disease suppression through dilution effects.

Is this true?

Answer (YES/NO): YES